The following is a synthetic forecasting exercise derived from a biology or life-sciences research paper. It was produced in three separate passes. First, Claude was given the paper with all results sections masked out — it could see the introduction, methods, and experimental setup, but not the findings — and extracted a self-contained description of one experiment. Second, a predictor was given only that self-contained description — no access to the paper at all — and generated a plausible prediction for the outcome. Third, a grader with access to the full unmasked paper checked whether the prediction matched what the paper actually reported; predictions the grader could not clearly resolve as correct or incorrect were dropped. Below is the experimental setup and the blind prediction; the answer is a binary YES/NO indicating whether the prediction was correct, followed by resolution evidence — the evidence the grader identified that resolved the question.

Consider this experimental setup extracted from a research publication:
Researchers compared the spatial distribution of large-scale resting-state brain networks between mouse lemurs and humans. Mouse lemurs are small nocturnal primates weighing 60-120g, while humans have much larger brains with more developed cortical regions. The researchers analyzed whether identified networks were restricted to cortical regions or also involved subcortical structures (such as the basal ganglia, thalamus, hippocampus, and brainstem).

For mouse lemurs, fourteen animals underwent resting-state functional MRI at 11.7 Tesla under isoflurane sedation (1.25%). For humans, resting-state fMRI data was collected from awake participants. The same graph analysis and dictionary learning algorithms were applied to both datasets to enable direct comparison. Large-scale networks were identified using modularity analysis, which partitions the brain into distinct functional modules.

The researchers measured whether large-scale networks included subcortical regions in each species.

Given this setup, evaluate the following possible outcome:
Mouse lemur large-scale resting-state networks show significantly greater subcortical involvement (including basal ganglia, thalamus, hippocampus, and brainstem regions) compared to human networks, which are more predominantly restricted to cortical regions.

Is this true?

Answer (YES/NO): YES